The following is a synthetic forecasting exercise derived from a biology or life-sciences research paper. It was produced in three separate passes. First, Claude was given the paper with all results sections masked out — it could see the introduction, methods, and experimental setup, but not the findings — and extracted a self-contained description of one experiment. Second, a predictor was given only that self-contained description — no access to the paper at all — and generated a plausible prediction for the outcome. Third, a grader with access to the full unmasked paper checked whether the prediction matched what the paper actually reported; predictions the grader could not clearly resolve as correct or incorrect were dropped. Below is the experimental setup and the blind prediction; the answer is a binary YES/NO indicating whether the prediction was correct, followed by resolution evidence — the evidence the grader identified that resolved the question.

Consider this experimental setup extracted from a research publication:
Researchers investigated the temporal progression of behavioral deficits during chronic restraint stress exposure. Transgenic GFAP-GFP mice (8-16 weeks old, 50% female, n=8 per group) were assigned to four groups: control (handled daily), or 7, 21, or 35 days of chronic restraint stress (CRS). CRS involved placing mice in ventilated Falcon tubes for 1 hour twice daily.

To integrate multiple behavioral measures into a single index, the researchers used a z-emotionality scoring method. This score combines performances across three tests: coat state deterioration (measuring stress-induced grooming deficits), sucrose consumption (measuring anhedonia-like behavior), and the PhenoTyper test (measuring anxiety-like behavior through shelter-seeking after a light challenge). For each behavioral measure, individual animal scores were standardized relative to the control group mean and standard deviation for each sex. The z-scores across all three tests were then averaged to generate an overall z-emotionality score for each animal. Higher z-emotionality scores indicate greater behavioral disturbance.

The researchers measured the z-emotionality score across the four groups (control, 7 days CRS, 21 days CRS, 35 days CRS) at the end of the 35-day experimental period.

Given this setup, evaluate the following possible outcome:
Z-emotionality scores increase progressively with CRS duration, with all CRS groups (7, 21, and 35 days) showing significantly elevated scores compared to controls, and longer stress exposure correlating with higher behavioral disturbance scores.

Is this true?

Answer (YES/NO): YES